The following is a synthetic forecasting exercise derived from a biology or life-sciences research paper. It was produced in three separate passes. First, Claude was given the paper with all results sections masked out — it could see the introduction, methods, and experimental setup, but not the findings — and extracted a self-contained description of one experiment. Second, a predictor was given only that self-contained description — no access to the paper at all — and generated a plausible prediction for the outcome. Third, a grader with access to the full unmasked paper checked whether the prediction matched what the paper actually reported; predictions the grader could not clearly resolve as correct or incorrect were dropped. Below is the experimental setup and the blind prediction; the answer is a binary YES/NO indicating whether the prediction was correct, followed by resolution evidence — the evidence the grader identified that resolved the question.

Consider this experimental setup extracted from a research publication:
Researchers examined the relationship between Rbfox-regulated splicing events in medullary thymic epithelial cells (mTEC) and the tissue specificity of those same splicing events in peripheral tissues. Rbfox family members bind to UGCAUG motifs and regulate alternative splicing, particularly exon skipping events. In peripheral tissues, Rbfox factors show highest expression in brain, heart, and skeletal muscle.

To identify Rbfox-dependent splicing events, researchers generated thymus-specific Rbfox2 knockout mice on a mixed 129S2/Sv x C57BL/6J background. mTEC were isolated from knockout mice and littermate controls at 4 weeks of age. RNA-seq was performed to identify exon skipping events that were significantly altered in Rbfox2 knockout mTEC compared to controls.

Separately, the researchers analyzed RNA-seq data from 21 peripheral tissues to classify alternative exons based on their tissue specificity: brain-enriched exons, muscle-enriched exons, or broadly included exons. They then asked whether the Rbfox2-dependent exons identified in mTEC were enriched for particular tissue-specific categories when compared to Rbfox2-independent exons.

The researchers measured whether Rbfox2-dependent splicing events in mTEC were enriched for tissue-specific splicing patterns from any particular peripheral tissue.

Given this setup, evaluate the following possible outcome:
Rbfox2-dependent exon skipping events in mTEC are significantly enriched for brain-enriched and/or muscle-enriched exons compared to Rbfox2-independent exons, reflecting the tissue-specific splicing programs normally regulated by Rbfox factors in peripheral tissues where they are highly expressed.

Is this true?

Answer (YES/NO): YES